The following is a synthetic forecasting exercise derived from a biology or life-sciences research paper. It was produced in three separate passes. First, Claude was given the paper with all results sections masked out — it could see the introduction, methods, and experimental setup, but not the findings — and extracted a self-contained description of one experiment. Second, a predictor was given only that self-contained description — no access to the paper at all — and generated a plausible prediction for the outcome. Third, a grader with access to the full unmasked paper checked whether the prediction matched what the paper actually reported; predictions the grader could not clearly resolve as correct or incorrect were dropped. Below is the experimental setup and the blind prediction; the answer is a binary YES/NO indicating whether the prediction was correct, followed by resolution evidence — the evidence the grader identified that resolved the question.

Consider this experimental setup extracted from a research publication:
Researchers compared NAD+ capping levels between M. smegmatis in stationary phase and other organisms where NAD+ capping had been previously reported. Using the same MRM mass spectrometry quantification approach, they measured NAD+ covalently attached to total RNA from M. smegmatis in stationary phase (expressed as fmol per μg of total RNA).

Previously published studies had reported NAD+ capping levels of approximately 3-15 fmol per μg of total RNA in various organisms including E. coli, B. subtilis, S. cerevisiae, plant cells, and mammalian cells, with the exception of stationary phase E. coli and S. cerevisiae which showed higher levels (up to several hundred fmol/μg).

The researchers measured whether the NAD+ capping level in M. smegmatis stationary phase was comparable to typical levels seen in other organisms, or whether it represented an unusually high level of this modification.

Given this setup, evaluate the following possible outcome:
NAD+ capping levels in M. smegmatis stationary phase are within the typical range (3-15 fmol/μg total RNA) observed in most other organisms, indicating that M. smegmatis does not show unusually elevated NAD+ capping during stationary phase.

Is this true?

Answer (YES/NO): NO